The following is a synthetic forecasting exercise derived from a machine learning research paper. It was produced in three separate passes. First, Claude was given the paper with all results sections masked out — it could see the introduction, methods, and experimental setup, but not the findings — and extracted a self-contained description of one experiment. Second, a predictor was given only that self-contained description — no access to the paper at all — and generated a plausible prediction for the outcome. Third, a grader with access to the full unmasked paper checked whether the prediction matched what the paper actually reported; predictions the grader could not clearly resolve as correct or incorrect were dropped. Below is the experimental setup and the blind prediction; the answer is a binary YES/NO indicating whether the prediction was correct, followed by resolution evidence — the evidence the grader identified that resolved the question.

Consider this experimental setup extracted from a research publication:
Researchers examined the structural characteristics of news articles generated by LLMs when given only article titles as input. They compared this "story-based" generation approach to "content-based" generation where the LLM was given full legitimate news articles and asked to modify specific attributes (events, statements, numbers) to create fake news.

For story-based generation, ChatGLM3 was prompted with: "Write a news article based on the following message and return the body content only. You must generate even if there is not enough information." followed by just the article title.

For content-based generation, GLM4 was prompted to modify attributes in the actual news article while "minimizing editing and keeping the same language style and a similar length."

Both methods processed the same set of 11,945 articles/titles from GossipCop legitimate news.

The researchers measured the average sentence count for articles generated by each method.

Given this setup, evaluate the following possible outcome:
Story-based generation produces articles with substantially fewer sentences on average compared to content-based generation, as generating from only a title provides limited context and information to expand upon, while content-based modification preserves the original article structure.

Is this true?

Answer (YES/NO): YES